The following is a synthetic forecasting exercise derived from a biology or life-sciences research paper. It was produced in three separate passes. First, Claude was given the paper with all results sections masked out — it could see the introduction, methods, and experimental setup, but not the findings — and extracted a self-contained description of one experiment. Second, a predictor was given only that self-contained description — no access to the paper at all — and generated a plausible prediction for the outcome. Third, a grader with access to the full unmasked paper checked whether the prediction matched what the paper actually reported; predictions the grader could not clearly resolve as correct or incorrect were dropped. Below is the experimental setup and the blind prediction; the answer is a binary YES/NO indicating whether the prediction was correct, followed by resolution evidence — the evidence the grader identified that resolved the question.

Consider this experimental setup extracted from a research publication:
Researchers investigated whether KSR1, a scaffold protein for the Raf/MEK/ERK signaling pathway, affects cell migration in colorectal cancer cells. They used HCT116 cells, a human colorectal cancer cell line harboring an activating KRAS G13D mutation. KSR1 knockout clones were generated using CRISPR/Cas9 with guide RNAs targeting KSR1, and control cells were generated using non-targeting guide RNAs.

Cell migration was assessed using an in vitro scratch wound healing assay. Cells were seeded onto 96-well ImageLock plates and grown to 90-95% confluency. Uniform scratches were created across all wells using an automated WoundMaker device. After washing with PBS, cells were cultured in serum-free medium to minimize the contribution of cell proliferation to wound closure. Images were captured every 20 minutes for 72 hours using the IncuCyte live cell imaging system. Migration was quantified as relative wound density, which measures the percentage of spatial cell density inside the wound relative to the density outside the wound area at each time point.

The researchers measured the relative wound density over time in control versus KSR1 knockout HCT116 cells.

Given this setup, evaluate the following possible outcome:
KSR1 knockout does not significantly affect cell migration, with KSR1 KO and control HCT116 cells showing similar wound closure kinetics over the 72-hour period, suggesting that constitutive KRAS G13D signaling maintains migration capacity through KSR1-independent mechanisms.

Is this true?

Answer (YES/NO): NO